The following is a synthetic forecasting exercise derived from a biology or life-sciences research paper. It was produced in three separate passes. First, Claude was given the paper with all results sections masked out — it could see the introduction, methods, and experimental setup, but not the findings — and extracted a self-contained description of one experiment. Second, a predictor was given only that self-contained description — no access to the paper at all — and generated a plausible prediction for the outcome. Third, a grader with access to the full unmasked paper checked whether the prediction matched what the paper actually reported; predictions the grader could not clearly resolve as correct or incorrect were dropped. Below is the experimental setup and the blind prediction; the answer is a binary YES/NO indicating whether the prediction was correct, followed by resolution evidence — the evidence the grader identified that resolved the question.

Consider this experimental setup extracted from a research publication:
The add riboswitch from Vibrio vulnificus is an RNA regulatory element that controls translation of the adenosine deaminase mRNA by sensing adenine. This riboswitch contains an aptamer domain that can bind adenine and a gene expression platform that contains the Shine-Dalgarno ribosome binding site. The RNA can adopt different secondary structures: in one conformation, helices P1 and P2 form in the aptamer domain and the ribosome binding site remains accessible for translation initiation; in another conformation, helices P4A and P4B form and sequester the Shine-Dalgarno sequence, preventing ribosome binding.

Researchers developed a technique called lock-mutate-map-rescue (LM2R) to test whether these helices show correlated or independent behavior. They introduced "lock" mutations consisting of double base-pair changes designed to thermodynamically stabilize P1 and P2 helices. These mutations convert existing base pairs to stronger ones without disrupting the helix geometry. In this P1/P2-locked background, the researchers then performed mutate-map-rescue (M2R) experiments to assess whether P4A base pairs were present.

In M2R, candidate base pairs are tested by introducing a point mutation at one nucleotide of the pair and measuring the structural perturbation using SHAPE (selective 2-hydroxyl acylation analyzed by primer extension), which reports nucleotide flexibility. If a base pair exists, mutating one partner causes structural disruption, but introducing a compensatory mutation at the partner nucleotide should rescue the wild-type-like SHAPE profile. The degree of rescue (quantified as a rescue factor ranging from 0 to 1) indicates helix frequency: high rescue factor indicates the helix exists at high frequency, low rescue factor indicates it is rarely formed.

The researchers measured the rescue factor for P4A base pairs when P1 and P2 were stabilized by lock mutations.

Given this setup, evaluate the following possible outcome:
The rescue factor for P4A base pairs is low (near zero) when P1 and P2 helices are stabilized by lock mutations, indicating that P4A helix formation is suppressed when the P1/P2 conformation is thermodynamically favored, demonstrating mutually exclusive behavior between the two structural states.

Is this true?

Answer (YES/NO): YES